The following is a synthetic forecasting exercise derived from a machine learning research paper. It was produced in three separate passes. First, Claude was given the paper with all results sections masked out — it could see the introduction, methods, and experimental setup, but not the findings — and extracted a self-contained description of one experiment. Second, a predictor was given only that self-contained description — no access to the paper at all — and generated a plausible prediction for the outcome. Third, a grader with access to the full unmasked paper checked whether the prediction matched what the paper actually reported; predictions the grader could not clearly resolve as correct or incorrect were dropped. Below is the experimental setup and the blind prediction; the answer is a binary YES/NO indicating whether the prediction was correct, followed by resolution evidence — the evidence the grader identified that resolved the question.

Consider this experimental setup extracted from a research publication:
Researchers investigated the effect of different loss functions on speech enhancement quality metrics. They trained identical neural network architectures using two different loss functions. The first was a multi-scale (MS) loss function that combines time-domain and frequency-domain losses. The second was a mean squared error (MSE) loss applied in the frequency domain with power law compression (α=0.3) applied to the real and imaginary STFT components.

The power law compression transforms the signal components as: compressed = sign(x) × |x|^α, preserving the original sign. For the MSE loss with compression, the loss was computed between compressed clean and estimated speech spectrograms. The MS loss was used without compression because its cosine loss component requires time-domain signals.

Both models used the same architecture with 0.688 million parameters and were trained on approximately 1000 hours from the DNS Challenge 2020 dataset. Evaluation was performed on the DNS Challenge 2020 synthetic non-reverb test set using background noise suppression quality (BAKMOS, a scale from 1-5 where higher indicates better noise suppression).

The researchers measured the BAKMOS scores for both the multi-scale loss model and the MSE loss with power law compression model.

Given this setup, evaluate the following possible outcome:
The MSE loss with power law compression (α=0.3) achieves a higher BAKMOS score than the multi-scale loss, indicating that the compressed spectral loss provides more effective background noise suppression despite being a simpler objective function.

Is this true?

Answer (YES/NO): YES